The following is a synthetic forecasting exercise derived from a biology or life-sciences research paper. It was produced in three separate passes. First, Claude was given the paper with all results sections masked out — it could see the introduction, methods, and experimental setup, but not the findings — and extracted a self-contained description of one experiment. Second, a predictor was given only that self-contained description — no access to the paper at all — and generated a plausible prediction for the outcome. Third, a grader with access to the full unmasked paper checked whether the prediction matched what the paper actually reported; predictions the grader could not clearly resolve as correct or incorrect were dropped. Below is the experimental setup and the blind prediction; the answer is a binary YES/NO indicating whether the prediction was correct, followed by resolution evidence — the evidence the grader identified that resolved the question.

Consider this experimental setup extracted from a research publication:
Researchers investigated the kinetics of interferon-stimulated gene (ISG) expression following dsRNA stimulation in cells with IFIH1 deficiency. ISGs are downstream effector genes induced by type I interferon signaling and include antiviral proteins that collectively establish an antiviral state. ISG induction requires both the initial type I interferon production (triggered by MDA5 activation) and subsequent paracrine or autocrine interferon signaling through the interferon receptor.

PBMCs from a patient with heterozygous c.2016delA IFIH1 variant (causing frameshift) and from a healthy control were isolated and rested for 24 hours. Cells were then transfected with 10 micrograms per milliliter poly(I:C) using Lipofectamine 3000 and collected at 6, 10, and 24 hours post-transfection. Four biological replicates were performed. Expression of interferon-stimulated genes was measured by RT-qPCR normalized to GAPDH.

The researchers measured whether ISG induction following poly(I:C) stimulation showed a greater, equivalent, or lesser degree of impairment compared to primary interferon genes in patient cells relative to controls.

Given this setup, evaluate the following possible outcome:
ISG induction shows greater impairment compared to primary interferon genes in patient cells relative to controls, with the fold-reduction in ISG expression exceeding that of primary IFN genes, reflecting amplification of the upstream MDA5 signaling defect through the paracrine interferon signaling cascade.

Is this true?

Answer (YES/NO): NO